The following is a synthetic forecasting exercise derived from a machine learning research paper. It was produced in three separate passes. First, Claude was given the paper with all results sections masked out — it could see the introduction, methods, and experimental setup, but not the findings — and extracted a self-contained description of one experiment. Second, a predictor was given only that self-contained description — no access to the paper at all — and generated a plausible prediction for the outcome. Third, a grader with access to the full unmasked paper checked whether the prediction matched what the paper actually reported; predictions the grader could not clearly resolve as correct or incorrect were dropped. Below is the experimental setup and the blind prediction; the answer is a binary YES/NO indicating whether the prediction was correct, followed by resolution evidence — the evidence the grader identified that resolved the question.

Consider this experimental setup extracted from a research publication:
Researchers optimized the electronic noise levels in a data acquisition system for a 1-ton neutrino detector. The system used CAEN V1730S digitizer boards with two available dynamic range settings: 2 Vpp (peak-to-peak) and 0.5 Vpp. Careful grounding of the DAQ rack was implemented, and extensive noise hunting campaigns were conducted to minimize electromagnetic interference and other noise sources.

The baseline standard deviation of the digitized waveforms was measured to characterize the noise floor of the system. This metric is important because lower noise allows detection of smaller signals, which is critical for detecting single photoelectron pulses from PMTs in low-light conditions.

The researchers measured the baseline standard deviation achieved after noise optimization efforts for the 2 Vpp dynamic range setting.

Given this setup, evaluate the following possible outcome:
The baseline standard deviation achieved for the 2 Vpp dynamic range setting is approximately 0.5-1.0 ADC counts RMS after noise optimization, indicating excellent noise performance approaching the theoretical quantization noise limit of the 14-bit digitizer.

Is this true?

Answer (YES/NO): NO